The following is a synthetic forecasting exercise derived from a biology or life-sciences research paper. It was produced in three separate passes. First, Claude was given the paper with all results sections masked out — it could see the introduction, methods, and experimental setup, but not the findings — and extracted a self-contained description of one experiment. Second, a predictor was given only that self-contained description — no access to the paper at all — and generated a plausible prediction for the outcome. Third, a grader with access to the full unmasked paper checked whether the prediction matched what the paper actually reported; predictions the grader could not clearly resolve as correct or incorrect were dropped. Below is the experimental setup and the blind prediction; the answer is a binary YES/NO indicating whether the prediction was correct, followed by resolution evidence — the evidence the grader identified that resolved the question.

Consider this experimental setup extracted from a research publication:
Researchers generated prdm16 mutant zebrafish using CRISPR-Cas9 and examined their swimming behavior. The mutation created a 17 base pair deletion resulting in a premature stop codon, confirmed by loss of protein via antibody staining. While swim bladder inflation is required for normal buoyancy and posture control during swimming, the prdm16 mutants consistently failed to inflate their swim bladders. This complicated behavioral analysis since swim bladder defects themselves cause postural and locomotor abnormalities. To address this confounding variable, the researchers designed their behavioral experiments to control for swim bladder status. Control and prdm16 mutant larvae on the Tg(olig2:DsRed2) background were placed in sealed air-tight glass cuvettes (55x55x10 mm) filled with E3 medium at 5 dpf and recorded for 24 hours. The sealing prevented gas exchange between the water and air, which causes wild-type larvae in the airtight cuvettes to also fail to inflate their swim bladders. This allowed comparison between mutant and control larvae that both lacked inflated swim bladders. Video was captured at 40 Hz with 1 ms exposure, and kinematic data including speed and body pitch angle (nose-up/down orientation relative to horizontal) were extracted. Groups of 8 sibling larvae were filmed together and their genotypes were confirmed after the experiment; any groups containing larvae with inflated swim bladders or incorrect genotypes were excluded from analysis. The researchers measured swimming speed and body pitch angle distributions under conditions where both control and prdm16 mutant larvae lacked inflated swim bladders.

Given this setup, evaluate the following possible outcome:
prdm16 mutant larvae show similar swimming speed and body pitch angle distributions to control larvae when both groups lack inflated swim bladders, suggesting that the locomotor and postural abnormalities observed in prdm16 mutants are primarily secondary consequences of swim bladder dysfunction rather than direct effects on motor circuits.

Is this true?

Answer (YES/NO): NO